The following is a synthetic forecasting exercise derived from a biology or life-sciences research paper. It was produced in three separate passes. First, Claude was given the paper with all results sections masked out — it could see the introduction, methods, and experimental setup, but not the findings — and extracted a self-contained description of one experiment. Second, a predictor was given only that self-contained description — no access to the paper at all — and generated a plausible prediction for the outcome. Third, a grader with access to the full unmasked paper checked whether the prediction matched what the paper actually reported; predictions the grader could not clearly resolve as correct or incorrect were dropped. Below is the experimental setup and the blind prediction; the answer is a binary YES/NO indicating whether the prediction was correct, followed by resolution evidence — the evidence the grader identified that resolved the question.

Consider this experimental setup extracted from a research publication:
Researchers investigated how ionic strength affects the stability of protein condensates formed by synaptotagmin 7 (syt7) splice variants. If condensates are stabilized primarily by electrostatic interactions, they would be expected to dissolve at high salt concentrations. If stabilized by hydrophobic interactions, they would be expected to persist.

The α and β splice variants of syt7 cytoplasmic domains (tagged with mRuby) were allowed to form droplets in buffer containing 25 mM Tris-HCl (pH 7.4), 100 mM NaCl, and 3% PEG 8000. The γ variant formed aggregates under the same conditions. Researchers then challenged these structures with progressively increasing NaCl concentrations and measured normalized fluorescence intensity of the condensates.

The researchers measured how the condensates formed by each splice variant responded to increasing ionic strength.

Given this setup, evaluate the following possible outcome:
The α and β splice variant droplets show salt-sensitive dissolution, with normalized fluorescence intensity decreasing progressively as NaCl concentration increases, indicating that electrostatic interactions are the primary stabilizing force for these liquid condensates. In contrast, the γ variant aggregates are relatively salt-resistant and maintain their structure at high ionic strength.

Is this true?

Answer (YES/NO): YES